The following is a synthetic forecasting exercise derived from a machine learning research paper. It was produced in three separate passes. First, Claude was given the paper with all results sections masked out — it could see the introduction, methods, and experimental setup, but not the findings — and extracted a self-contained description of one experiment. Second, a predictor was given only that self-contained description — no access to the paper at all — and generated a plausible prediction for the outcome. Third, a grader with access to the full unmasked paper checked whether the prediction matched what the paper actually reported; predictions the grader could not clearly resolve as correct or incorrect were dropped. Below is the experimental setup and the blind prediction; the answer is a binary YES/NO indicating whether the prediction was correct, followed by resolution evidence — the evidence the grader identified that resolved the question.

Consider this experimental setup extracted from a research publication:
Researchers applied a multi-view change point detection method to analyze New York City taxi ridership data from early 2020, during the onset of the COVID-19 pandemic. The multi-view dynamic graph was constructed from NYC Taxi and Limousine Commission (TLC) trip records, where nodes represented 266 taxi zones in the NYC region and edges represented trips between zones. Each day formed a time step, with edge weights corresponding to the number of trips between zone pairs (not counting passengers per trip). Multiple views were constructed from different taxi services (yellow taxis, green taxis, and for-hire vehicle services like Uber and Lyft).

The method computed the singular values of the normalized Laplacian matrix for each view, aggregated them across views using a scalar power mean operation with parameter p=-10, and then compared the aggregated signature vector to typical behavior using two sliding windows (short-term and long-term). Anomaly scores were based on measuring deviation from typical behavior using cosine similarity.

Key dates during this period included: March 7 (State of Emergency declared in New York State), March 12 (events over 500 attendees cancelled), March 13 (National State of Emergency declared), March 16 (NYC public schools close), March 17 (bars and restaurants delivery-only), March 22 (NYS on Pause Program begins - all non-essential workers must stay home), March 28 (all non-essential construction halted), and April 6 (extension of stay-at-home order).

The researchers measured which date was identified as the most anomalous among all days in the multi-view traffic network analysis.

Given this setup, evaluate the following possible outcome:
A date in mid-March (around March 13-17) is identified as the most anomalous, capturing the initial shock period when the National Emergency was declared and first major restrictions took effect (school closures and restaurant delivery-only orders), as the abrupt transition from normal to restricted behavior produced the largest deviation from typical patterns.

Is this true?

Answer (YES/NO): NO